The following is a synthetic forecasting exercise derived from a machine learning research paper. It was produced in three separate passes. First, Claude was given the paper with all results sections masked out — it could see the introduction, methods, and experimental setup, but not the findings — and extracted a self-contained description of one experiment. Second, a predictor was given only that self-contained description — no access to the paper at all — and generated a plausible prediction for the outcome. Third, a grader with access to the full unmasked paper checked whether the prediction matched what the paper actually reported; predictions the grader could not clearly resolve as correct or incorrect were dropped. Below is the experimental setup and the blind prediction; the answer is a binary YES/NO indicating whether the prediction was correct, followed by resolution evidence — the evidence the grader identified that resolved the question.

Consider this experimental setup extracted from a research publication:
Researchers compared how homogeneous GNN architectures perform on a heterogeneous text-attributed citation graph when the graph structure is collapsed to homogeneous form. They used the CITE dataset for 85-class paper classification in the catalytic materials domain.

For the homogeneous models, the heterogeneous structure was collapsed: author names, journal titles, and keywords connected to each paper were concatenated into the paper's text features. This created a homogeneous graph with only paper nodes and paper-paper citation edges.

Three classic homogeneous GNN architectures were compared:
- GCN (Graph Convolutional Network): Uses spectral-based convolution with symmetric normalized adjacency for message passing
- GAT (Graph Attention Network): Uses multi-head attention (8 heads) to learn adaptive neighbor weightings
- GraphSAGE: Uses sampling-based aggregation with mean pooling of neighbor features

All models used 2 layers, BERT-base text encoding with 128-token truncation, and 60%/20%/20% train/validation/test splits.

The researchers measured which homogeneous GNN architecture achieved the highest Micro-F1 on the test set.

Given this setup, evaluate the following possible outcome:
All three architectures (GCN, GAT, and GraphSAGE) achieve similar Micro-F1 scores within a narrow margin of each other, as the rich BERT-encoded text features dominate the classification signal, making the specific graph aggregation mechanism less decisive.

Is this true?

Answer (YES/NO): YES